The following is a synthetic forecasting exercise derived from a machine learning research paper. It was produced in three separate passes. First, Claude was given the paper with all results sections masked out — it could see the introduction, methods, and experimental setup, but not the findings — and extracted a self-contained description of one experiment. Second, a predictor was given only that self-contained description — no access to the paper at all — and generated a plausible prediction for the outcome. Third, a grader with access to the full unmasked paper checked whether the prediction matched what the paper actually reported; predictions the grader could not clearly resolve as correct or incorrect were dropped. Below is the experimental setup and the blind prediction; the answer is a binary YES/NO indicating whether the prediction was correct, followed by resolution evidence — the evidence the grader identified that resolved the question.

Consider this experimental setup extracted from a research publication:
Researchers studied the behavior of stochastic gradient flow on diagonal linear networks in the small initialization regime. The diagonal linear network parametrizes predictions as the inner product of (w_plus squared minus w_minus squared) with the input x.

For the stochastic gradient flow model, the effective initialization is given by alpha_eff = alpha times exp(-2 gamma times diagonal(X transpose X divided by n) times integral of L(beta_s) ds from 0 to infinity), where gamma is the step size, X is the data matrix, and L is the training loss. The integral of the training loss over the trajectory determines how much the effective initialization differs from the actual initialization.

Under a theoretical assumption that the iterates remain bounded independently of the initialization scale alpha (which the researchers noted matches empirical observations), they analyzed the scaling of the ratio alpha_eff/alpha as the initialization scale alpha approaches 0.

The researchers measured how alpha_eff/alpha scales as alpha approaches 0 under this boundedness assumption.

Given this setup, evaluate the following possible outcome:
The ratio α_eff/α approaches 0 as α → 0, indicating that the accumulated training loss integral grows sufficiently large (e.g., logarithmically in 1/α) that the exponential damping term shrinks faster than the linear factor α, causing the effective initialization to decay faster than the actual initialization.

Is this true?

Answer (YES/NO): YES